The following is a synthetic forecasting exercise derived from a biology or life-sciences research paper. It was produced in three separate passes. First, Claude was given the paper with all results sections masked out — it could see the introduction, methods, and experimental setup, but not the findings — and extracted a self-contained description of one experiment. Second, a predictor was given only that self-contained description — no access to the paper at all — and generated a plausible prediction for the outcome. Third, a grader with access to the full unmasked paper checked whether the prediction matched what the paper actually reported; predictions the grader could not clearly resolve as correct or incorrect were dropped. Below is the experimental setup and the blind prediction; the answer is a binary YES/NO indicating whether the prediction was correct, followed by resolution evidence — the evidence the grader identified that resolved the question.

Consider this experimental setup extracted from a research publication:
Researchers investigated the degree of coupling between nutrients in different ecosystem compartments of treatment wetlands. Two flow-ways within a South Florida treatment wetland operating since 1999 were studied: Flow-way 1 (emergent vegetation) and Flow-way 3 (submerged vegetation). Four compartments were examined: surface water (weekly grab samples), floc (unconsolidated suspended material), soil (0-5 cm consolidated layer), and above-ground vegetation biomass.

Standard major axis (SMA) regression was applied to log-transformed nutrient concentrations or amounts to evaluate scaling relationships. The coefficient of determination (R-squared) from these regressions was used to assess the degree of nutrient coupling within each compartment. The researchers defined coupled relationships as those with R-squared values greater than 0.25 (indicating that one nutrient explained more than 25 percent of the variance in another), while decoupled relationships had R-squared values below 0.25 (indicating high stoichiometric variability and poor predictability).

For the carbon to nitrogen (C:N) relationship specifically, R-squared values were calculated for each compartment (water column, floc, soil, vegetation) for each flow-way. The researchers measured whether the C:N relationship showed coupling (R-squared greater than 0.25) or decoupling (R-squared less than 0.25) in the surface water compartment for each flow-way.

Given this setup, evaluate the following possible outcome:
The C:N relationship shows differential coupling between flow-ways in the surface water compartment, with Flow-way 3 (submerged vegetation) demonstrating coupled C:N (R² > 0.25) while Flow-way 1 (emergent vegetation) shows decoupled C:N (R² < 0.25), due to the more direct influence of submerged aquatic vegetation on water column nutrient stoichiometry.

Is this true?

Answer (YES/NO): NO